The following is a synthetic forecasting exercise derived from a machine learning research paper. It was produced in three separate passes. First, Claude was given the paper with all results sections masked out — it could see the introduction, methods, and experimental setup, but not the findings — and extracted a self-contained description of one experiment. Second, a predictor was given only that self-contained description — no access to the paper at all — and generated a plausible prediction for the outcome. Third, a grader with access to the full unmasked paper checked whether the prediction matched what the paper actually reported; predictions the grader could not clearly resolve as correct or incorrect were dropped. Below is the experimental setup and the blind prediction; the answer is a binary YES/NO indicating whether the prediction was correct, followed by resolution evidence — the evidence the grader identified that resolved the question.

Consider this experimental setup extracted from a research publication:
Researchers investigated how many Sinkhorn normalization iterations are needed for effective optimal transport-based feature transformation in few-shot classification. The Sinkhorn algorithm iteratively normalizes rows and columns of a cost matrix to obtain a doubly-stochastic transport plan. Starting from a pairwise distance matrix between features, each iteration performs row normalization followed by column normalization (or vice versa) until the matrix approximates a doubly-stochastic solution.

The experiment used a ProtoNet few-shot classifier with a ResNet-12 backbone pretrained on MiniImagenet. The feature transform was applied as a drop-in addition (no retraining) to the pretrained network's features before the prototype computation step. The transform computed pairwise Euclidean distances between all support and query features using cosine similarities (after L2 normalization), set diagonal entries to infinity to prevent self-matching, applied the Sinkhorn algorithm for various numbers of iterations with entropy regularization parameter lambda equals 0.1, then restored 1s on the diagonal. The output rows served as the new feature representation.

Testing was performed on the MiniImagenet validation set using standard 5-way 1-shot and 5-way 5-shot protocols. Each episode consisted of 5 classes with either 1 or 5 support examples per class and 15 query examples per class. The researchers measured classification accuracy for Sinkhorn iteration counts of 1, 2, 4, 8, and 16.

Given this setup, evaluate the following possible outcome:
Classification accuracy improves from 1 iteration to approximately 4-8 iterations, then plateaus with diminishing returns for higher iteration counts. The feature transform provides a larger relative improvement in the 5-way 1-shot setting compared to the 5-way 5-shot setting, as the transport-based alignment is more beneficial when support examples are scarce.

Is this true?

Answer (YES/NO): YES